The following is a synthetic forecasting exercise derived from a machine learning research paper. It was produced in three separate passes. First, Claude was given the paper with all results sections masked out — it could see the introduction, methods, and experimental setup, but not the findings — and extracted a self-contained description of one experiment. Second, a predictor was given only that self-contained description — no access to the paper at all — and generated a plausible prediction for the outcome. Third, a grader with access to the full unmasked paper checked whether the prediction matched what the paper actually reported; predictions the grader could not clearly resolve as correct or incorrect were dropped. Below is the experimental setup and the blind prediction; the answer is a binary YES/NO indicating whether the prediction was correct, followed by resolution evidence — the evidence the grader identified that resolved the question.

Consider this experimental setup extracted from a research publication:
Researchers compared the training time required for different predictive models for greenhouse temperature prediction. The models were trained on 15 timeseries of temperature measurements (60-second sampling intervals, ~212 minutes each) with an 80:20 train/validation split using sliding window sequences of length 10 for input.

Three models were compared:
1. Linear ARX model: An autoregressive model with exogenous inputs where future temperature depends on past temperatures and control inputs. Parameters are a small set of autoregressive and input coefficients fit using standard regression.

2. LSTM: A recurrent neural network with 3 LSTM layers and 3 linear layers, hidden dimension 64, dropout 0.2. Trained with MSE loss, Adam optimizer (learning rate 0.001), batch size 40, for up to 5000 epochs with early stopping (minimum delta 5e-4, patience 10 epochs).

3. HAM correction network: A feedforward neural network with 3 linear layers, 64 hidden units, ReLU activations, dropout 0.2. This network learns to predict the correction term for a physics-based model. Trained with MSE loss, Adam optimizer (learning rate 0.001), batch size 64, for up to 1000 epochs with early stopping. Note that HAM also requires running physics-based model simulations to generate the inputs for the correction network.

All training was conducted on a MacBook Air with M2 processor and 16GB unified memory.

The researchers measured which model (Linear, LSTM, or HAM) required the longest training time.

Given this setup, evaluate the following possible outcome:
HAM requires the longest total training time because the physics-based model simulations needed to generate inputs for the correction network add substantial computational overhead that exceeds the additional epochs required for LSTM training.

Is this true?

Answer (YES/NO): NO